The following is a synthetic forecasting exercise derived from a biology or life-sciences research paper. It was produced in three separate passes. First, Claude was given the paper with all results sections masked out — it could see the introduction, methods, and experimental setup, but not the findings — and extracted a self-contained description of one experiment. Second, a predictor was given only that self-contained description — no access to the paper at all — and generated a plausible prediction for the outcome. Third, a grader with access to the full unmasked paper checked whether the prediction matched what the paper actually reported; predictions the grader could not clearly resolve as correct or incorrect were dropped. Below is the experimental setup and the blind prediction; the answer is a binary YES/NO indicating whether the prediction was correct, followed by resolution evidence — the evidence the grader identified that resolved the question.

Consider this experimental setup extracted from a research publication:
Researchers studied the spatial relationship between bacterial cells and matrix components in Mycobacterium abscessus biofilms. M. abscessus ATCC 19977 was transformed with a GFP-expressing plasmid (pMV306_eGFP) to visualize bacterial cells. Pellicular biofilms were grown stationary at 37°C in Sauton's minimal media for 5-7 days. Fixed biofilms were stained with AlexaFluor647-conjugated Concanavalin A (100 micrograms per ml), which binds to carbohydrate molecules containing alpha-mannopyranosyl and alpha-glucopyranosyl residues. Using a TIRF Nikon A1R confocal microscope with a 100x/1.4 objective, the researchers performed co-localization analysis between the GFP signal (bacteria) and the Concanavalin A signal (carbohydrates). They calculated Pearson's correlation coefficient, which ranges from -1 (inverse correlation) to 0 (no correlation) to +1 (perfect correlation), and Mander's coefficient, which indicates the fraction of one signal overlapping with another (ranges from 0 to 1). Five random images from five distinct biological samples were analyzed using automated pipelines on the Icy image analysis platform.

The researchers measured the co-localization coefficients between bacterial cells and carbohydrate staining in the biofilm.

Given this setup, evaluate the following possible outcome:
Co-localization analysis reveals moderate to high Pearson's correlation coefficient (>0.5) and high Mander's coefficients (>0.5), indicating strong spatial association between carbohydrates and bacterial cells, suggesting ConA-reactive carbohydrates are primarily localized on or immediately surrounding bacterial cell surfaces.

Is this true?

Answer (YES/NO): NO